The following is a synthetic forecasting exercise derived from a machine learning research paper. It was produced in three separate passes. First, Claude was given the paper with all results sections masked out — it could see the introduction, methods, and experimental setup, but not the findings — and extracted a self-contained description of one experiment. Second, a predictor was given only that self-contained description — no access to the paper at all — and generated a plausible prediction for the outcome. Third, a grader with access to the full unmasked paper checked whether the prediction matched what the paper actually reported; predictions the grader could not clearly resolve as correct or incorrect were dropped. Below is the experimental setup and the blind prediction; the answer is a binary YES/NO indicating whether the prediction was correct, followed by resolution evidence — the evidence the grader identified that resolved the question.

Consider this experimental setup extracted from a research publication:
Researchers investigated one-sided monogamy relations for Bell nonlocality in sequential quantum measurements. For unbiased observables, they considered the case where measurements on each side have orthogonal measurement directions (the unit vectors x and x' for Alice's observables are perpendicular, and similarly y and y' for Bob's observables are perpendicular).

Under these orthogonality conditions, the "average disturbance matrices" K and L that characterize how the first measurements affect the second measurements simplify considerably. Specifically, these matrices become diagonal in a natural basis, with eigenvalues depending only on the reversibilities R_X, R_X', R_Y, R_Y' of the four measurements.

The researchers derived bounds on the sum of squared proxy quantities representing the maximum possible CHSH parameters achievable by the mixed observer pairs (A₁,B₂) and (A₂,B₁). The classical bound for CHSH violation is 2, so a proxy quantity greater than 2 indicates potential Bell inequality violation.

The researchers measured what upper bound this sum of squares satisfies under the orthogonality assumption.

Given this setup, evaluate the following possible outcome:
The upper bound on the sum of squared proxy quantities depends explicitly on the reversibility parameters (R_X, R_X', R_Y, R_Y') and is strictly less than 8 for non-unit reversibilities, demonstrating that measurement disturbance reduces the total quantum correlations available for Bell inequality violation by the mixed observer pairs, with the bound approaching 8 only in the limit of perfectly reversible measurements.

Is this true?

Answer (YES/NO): NO